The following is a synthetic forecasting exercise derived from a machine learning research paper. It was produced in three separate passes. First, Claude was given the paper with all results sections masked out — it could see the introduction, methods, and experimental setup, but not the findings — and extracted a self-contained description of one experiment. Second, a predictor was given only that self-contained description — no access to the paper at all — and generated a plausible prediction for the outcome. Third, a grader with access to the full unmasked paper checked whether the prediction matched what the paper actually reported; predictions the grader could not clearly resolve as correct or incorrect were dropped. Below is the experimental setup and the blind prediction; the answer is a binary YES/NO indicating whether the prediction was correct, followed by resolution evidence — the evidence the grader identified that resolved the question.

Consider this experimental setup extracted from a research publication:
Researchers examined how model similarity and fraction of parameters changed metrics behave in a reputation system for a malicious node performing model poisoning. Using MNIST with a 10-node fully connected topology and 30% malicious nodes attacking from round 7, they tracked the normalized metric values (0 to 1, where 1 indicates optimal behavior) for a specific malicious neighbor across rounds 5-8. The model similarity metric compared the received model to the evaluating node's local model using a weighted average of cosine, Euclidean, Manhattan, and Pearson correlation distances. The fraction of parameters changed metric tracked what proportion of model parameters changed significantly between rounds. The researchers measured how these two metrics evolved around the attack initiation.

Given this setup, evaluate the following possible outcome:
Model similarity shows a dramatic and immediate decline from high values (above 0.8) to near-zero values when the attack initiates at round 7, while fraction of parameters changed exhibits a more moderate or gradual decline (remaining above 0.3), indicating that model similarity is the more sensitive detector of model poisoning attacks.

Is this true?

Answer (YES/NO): NO